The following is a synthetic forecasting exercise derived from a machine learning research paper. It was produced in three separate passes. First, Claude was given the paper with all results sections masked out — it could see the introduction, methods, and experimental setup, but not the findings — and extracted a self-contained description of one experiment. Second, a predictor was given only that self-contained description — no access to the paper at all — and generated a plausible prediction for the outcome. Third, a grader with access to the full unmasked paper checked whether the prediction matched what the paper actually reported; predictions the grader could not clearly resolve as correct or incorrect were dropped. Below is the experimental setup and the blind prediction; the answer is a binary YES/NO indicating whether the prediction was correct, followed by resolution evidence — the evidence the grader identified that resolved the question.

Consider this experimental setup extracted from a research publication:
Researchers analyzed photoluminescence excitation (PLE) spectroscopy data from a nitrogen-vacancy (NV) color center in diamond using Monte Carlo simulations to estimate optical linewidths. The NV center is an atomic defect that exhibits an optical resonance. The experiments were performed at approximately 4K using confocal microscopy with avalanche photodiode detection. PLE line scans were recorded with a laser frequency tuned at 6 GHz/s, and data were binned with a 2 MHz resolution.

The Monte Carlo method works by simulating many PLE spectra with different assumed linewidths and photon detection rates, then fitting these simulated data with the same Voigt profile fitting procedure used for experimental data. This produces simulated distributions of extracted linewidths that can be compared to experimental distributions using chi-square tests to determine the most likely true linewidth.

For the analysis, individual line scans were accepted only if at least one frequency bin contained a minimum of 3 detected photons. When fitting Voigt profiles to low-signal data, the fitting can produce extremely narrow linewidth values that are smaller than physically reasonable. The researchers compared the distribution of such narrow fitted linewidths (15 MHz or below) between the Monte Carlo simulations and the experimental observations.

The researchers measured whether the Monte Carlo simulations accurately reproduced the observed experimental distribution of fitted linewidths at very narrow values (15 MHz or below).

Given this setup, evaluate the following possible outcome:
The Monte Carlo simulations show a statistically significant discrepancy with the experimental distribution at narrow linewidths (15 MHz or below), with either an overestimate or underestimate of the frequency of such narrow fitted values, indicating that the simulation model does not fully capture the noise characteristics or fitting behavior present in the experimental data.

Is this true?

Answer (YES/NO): NO